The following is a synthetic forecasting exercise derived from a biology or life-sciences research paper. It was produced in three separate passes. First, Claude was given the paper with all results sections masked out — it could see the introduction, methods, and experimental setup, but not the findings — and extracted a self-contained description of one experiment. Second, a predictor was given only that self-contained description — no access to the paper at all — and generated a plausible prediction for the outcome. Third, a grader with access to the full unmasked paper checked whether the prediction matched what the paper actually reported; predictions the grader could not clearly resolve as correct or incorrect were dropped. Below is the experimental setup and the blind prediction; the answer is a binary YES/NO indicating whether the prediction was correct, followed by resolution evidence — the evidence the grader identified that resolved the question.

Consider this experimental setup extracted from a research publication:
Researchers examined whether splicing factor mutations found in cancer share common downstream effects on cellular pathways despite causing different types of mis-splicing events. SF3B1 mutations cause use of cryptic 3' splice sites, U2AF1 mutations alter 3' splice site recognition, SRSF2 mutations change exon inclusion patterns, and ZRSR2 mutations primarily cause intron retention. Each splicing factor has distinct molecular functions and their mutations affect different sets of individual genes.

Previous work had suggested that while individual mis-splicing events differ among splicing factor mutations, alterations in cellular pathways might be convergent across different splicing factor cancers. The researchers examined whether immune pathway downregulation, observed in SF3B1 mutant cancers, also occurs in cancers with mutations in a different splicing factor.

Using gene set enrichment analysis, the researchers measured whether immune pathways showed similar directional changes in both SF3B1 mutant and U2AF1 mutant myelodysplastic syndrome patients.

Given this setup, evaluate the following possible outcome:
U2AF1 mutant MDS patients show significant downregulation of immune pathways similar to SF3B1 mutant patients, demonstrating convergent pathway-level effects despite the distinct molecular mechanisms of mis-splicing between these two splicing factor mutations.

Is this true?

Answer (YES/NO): YES